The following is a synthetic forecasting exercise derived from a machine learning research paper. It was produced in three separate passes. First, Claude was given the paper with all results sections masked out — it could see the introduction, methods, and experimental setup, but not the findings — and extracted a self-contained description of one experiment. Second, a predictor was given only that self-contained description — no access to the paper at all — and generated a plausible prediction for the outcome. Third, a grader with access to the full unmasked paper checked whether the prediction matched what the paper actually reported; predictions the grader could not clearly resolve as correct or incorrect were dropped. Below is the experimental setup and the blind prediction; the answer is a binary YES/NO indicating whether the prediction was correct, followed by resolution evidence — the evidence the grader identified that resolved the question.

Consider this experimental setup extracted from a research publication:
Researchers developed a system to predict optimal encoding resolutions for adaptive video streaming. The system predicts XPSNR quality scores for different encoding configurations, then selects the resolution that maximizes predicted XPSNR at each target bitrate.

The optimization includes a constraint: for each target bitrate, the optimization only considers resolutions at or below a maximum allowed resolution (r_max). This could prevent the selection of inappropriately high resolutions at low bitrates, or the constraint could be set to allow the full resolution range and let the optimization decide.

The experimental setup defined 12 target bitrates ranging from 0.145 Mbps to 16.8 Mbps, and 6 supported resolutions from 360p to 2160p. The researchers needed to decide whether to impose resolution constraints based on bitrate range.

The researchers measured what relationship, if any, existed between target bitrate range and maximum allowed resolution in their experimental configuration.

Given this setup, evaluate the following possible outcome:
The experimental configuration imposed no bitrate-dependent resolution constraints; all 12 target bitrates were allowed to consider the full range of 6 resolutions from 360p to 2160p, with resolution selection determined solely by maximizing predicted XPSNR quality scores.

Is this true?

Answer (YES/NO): NO